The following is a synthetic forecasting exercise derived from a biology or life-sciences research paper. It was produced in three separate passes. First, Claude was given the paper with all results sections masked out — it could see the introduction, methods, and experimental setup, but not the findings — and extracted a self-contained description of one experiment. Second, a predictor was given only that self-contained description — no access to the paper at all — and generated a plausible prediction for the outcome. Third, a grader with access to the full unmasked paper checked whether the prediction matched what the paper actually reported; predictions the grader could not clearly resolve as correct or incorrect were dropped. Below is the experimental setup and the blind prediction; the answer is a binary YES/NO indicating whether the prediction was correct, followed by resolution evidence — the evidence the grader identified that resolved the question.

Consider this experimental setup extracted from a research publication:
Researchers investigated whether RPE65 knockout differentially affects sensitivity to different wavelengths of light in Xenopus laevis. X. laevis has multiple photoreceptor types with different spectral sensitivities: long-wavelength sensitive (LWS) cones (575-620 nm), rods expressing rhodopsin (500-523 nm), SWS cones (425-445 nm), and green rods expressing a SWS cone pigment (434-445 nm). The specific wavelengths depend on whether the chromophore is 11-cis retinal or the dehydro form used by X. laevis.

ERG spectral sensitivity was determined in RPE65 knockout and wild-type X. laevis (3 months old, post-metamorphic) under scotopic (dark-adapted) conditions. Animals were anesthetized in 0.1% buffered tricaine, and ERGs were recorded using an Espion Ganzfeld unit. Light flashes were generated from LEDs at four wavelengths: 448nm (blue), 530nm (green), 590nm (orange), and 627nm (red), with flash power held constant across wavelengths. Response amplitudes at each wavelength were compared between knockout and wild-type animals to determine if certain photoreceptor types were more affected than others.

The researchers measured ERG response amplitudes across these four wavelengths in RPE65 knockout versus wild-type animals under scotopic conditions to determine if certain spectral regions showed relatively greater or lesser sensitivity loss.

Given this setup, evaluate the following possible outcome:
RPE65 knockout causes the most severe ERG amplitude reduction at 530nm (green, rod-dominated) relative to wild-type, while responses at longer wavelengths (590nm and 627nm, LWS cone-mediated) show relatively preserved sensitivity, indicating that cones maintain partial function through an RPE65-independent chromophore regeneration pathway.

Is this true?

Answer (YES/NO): NO